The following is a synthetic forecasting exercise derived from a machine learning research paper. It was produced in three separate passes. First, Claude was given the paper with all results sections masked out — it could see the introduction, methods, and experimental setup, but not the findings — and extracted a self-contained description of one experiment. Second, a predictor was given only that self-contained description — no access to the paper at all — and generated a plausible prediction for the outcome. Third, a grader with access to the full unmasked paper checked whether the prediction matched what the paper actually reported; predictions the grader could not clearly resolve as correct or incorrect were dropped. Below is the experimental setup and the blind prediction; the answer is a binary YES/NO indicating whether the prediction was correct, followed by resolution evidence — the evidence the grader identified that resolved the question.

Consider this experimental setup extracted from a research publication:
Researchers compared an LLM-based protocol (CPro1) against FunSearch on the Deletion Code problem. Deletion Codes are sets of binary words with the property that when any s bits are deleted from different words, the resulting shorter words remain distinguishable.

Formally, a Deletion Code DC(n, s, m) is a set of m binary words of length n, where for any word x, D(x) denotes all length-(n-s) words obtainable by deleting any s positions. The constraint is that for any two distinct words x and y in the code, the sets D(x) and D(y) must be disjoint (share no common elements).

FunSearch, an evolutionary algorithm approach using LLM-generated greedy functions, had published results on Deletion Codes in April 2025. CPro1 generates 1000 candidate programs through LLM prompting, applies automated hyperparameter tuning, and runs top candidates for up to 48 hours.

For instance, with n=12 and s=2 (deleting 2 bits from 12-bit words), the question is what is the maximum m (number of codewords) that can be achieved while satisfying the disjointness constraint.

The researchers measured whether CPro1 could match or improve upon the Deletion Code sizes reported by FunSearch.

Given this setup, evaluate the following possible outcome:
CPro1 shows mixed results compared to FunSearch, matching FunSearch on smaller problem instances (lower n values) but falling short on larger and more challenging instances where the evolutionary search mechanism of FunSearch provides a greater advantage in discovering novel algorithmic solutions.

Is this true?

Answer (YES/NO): NO